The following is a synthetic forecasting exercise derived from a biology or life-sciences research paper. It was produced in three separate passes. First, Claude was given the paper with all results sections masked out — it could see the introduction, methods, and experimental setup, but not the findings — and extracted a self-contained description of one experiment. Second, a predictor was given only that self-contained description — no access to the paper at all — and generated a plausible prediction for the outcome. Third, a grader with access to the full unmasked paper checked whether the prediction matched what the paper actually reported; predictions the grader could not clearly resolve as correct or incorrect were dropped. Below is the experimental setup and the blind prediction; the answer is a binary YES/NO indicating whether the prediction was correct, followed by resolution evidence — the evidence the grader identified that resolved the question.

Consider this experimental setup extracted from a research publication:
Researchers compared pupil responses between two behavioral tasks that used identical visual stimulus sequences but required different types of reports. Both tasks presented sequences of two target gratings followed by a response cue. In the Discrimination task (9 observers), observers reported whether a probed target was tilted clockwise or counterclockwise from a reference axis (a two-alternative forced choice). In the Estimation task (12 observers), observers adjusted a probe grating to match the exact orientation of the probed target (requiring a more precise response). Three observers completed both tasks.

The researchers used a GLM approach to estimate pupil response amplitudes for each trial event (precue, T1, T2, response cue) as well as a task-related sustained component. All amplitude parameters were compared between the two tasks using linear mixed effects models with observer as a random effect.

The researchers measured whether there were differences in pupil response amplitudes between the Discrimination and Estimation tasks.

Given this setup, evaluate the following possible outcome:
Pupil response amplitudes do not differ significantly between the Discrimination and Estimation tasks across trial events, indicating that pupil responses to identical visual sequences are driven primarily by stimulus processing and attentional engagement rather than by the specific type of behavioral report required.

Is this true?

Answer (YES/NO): NO